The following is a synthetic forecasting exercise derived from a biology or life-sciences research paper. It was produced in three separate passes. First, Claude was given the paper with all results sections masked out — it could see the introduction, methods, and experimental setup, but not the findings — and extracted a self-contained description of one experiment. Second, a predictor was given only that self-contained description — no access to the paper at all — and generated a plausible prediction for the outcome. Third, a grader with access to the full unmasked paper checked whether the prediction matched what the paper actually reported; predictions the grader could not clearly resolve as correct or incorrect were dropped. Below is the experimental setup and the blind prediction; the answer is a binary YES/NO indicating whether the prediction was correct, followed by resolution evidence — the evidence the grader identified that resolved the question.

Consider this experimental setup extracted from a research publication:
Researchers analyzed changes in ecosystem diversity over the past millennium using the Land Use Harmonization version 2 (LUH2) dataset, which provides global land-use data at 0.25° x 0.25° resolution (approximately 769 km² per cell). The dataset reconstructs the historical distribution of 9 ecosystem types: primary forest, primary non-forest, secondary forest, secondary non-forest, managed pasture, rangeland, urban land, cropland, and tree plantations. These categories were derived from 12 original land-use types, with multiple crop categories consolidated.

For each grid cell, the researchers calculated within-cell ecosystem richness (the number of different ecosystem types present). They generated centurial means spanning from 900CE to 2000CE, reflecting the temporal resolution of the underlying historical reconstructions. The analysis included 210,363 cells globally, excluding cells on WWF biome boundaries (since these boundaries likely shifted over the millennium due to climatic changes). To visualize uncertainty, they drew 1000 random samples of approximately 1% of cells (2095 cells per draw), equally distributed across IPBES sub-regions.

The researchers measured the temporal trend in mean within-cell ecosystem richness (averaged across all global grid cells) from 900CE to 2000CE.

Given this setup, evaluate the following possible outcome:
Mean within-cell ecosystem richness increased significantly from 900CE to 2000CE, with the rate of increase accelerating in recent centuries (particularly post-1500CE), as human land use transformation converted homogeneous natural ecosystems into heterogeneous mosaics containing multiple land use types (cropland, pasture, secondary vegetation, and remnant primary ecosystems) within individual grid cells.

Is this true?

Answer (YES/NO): NO